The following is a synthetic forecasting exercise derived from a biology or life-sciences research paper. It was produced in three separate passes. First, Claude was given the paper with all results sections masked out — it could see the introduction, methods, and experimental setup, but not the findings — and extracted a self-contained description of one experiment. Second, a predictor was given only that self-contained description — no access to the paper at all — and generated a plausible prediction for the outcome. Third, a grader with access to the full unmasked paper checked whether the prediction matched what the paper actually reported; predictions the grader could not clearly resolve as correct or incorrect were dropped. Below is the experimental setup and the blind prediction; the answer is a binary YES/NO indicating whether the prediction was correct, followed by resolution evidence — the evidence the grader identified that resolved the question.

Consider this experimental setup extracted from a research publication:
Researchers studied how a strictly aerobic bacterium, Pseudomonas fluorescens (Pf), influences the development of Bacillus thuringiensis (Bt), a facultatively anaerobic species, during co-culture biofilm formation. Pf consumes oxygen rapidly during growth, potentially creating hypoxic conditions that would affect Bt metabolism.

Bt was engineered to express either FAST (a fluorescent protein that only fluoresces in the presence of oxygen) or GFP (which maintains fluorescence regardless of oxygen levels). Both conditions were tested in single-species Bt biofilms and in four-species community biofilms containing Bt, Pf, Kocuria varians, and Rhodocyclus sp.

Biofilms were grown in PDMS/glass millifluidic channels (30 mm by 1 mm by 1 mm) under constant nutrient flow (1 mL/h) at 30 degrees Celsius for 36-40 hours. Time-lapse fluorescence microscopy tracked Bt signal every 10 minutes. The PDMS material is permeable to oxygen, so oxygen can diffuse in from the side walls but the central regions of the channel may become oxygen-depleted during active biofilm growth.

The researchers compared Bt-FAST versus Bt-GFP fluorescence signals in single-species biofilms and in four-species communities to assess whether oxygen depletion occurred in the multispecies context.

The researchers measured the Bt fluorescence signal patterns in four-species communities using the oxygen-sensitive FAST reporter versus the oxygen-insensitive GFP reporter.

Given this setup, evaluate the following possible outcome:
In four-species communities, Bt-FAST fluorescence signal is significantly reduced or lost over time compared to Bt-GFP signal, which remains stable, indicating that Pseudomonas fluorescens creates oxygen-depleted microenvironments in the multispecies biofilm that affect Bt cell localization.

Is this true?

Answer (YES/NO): NO